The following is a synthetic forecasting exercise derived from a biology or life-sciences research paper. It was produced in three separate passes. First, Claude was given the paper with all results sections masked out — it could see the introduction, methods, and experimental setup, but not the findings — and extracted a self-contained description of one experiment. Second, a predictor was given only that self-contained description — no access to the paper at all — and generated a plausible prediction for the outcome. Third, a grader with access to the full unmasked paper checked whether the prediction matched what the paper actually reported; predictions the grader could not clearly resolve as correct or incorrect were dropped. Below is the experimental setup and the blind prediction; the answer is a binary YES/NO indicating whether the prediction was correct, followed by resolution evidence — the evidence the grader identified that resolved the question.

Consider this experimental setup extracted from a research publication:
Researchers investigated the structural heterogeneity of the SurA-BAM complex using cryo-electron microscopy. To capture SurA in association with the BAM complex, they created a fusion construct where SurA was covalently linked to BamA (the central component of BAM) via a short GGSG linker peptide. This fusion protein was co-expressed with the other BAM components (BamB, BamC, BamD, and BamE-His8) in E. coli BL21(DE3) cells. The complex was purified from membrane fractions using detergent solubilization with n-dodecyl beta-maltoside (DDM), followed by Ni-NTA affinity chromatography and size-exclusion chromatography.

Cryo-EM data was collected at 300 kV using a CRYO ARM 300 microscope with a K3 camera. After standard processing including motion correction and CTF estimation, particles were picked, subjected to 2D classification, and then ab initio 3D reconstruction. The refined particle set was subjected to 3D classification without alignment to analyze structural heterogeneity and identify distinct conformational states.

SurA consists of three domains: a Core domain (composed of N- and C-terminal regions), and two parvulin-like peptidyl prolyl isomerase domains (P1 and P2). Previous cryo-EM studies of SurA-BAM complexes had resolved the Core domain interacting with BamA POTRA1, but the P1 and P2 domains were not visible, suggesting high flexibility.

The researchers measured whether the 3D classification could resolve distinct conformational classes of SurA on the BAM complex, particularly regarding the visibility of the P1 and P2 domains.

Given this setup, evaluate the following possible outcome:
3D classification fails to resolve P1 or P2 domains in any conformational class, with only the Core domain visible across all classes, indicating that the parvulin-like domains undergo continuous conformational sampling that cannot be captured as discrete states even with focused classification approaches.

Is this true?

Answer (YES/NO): NO